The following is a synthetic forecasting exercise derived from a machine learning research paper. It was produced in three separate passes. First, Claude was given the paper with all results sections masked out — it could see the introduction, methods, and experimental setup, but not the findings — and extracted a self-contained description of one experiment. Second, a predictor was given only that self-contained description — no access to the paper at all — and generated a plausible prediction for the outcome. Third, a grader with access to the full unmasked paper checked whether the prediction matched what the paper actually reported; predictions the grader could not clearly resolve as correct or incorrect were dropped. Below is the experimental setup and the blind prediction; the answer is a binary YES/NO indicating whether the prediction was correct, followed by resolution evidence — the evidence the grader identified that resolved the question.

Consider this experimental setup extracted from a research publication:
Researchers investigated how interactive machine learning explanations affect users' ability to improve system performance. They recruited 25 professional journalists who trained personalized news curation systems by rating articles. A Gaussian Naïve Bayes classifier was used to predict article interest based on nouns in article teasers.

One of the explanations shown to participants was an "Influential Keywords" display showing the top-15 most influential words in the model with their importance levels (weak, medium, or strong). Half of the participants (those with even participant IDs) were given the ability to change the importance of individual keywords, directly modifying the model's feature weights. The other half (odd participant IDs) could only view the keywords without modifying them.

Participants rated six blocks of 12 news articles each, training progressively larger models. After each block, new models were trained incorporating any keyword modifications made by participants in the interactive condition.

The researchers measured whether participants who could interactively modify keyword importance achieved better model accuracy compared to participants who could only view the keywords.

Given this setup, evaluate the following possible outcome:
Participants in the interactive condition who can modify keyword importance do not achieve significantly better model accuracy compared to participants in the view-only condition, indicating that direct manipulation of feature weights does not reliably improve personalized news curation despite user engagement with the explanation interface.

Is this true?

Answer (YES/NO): YES